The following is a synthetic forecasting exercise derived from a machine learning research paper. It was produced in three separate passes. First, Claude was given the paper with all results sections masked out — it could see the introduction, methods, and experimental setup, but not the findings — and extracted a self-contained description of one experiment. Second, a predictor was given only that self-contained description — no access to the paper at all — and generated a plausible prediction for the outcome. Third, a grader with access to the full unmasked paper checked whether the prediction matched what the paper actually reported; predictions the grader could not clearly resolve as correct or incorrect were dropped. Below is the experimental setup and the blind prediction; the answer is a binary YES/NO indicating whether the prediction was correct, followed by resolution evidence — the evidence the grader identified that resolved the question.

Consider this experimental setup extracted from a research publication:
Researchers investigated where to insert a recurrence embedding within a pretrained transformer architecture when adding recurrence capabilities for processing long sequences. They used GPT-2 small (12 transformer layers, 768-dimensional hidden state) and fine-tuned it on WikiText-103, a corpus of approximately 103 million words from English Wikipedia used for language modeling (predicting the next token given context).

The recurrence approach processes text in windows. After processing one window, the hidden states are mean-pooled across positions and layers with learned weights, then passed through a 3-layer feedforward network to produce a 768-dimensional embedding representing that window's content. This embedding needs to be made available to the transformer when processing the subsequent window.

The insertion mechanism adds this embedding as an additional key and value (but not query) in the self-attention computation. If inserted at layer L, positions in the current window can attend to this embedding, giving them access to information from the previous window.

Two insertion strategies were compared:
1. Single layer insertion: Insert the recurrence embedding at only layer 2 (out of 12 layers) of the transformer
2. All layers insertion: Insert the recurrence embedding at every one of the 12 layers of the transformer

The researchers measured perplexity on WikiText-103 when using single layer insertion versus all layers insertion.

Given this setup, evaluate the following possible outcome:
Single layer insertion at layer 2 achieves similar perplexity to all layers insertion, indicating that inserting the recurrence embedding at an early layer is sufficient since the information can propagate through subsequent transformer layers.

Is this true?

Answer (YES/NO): YES